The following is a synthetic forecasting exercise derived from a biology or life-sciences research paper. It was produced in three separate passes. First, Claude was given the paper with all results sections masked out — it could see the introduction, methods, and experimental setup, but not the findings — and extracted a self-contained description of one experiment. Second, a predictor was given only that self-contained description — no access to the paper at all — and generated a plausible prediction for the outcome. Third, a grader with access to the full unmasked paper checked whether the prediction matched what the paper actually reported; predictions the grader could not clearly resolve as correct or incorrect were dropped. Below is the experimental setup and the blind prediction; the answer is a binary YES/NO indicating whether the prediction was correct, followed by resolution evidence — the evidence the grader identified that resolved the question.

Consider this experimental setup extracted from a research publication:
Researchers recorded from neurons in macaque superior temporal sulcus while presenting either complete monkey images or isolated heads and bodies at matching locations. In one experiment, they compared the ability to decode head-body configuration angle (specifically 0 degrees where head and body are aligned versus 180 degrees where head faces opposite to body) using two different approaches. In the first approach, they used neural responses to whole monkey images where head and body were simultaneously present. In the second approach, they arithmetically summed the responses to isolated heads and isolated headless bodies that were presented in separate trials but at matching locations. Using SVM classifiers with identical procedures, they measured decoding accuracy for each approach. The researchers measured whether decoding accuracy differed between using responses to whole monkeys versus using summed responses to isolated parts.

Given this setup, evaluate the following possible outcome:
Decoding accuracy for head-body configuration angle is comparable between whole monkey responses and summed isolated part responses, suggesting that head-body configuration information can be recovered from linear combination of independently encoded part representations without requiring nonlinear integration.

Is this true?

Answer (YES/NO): NO